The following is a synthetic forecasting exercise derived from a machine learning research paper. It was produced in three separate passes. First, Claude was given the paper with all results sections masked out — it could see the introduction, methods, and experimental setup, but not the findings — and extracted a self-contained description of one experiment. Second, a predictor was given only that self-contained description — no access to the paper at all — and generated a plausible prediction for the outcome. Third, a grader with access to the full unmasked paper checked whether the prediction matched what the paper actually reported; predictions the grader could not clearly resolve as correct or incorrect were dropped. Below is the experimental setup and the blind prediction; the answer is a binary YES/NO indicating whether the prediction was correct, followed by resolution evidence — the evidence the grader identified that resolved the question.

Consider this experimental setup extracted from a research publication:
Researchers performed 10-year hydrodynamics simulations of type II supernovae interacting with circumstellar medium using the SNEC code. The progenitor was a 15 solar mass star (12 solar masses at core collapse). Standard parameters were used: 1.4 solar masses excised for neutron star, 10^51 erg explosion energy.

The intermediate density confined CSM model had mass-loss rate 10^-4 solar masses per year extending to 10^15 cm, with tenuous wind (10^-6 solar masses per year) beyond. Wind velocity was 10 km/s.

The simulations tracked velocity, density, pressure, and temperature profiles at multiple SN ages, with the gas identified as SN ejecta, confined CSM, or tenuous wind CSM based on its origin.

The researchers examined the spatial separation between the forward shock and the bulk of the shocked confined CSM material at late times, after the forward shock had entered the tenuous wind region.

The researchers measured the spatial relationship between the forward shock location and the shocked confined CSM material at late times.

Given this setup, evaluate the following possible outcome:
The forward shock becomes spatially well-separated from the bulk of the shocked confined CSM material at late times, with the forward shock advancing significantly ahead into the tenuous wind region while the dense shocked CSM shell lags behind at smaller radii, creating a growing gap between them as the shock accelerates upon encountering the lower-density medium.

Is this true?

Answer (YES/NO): YES